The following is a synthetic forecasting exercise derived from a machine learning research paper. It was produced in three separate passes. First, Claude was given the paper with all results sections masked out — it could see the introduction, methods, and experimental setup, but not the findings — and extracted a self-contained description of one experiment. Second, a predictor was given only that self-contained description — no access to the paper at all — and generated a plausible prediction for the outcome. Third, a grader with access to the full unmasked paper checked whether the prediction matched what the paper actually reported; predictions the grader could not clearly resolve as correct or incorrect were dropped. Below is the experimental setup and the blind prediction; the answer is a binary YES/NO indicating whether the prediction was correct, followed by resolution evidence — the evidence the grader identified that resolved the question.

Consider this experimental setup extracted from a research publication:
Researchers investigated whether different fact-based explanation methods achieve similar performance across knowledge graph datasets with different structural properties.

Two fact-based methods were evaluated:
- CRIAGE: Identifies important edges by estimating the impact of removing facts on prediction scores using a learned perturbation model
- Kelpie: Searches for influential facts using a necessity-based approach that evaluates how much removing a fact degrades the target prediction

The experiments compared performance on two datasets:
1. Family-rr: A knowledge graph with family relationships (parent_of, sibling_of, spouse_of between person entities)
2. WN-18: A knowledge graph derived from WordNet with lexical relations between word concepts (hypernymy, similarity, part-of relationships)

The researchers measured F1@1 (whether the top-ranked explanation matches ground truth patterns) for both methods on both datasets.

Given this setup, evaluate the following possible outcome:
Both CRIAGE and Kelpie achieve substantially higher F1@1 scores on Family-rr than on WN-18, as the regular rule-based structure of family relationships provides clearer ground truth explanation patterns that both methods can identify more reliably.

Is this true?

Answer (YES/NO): NO